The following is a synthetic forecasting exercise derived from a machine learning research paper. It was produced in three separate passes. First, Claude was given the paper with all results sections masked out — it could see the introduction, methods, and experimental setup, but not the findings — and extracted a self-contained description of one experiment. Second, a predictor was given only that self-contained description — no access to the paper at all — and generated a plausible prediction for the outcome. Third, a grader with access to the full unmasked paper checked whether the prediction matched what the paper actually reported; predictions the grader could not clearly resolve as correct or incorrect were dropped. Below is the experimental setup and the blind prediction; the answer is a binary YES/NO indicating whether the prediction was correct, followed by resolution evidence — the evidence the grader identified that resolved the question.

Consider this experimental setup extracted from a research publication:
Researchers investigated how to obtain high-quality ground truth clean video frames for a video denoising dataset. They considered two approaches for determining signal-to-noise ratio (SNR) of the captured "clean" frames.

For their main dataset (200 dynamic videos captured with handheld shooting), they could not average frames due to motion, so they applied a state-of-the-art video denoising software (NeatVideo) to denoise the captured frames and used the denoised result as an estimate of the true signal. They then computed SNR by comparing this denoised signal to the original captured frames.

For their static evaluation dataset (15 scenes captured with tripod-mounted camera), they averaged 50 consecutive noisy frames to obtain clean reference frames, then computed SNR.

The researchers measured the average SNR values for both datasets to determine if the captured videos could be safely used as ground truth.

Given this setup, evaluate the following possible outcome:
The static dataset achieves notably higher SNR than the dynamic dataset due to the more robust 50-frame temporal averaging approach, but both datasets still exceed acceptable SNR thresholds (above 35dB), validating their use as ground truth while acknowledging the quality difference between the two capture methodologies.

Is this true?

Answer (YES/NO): NO